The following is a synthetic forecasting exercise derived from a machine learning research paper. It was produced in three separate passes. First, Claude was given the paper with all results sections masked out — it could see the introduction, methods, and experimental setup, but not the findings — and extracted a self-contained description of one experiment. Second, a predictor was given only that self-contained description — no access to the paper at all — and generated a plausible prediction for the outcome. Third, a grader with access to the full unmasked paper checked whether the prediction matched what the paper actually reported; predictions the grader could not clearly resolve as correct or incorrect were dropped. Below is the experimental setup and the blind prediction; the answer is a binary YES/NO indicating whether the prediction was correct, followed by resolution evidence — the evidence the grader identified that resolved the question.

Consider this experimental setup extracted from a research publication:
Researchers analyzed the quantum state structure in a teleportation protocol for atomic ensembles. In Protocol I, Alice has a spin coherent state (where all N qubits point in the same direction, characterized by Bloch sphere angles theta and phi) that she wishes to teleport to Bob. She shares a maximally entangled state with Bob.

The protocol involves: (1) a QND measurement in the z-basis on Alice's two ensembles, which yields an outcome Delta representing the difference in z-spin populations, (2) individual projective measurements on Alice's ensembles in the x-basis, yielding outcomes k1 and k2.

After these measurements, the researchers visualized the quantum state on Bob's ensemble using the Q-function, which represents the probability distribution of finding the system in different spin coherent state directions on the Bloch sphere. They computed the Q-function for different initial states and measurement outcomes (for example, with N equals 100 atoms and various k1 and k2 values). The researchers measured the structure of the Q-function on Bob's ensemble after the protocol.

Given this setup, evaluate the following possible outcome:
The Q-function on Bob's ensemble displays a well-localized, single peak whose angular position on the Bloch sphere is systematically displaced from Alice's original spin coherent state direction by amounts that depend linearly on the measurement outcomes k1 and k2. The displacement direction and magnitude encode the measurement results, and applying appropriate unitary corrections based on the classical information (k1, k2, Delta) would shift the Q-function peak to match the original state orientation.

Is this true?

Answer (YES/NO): NO